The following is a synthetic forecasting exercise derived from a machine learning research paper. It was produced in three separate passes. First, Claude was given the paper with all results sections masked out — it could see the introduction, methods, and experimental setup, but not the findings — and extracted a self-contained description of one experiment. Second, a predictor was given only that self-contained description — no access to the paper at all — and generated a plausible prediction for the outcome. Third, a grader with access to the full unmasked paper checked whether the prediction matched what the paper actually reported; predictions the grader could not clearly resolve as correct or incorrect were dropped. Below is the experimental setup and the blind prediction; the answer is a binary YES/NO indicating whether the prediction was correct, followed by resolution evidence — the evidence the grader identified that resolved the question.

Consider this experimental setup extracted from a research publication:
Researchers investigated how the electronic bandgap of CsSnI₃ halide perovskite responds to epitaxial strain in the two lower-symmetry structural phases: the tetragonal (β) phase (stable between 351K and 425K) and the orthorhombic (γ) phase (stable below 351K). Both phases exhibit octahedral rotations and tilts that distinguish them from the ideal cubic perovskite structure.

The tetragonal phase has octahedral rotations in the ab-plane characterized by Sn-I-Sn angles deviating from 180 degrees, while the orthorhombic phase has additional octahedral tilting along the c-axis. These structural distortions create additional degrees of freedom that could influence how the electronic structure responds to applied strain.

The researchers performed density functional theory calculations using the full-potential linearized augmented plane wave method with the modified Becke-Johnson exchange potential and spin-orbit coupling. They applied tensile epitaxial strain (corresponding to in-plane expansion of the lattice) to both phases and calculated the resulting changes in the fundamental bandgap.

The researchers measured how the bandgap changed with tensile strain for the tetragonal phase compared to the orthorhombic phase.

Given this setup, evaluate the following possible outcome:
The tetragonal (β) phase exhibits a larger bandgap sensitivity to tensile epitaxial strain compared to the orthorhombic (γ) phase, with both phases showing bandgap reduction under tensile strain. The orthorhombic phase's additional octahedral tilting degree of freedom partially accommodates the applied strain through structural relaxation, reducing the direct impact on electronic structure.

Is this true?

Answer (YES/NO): NO